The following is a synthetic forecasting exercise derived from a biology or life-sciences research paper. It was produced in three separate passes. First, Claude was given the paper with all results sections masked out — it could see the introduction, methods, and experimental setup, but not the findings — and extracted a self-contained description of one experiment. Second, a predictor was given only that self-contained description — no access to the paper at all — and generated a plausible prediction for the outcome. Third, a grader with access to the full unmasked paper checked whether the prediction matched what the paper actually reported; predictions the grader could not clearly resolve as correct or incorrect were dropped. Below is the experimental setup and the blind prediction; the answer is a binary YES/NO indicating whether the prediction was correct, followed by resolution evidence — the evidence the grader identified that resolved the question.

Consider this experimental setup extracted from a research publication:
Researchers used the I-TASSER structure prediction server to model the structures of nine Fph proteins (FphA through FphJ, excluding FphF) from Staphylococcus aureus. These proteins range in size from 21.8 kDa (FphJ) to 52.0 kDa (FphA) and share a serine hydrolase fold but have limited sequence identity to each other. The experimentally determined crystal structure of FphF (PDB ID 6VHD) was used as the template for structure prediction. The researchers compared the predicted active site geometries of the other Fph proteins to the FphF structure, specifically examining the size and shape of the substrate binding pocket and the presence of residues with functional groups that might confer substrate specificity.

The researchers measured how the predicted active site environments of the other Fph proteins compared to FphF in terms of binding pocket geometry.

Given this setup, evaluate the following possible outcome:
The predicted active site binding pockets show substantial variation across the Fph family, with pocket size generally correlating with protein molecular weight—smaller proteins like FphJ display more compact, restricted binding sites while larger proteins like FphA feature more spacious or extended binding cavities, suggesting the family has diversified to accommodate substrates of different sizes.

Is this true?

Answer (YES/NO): NO